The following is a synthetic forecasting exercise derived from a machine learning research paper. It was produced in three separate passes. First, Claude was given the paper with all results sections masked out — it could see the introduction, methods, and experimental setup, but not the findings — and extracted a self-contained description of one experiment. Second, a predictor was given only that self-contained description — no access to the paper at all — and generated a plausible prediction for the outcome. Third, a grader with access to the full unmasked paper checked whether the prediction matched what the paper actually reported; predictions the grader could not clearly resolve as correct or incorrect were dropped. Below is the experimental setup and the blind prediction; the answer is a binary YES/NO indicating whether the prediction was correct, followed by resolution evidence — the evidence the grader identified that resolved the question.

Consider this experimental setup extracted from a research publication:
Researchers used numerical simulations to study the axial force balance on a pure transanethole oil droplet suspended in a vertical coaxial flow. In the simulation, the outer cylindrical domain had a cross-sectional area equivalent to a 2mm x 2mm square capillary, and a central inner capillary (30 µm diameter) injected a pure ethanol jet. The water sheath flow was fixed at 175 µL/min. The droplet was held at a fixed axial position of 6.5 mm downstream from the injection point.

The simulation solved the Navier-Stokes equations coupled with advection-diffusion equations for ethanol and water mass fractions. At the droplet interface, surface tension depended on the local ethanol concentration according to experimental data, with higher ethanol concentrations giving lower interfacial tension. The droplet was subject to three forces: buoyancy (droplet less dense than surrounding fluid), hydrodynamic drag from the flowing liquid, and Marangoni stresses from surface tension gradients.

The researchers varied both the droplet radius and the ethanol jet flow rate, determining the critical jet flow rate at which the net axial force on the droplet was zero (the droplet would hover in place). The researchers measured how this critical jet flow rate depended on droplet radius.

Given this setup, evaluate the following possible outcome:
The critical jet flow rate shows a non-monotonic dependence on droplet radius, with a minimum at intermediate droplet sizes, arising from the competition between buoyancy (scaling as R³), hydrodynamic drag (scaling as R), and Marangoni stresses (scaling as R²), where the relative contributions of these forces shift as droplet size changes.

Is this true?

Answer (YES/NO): NO